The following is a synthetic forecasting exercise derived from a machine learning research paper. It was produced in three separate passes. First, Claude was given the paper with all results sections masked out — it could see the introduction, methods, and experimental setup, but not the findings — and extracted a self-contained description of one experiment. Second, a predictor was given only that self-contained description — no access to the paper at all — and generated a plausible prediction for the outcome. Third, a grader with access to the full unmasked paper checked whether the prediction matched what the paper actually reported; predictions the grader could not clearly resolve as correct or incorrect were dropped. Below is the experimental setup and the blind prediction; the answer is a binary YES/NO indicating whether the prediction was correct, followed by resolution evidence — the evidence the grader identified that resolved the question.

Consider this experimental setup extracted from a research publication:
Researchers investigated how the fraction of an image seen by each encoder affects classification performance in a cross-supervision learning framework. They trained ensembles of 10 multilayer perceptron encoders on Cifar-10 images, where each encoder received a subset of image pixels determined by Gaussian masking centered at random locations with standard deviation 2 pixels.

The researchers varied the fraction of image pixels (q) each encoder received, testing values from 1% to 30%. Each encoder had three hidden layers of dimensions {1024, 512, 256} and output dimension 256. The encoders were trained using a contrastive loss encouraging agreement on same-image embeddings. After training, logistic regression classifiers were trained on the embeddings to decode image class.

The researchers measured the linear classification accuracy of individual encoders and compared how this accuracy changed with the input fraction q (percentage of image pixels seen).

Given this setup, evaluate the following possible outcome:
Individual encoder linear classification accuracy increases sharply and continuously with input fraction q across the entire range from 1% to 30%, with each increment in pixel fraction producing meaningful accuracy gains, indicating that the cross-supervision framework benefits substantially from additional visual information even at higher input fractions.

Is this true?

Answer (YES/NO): NO